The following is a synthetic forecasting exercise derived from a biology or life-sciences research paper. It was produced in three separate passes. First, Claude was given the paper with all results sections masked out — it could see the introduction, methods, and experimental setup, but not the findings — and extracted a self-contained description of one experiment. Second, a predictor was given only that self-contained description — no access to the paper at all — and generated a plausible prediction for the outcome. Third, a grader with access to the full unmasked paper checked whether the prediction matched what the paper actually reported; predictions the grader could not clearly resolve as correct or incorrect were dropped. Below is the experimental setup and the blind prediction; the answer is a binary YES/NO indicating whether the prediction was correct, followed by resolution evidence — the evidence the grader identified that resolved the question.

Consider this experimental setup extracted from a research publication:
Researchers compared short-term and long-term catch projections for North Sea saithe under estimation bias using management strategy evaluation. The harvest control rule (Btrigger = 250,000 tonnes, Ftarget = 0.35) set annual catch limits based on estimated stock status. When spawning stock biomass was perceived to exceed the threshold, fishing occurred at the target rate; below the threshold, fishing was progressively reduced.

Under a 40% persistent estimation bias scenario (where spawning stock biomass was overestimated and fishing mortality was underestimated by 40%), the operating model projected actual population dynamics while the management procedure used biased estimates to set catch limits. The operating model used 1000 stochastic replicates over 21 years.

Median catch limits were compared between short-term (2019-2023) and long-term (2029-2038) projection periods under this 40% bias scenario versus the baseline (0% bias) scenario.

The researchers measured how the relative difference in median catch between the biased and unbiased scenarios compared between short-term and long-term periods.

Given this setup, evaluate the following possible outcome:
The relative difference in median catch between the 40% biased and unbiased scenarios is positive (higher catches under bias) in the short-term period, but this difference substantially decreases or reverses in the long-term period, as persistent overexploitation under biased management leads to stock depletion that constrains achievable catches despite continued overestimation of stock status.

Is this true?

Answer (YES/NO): YES